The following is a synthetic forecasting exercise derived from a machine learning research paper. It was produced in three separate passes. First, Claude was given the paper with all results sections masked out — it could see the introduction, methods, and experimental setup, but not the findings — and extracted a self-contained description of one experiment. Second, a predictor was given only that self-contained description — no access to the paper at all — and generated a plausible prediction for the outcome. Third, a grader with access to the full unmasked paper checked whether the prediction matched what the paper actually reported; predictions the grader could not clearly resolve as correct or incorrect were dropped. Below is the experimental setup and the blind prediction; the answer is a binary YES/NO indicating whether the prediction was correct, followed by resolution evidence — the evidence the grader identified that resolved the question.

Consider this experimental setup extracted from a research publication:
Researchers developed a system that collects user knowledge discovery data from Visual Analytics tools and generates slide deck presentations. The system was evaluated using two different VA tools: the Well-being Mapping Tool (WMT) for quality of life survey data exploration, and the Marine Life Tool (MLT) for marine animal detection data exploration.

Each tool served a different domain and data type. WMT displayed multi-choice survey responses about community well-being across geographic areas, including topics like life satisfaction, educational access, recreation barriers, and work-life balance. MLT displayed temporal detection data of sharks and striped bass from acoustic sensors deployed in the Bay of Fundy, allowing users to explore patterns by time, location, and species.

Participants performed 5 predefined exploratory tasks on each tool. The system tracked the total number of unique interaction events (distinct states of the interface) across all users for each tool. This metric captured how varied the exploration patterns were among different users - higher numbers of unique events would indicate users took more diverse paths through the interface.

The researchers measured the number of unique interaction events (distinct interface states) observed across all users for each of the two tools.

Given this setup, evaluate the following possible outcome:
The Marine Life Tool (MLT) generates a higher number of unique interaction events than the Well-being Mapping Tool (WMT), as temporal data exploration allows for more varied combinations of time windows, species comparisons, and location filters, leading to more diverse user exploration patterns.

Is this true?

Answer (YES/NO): NO